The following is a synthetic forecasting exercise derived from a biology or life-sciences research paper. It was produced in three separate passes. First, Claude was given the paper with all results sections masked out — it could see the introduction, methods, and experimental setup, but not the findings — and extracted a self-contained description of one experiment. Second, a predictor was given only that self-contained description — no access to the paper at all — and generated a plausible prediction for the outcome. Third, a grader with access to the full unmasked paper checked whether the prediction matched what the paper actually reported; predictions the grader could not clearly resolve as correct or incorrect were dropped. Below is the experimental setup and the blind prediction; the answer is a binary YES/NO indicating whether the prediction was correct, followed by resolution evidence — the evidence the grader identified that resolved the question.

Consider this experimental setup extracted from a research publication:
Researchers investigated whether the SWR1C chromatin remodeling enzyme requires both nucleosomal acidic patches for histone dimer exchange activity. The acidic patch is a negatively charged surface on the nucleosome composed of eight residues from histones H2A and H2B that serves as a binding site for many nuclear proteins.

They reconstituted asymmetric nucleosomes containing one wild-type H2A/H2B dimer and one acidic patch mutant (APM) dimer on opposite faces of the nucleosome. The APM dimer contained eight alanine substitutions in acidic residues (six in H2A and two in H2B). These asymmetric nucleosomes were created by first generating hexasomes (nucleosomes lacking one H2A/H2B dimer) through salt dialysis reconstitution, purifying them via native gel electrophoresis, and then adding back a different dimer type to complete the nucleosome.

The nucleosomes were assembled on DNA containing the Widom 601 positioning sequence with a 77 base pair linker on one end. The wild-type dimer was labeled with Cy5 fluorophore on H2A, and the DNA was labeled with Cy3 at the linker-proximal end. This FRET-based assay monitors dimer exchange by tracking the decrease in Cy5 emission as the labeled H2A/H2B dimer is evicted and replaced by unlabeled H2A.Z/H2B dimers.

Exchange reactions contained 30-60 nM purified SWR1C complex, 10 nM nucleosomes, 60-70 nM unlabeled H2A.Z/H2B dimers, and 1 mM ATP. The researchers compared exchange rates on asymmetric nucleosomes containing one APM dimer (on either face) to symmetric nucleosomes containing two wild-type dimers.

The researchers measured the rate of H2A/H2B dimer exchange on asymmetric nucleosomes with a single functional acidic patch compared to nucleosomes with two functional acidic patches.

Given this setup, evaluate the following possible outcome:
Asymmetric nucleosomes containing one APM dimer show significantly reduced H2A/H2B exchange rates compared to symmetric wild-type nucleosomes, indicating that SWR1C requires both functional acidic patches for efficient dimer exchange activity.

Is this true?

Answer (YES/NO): NO